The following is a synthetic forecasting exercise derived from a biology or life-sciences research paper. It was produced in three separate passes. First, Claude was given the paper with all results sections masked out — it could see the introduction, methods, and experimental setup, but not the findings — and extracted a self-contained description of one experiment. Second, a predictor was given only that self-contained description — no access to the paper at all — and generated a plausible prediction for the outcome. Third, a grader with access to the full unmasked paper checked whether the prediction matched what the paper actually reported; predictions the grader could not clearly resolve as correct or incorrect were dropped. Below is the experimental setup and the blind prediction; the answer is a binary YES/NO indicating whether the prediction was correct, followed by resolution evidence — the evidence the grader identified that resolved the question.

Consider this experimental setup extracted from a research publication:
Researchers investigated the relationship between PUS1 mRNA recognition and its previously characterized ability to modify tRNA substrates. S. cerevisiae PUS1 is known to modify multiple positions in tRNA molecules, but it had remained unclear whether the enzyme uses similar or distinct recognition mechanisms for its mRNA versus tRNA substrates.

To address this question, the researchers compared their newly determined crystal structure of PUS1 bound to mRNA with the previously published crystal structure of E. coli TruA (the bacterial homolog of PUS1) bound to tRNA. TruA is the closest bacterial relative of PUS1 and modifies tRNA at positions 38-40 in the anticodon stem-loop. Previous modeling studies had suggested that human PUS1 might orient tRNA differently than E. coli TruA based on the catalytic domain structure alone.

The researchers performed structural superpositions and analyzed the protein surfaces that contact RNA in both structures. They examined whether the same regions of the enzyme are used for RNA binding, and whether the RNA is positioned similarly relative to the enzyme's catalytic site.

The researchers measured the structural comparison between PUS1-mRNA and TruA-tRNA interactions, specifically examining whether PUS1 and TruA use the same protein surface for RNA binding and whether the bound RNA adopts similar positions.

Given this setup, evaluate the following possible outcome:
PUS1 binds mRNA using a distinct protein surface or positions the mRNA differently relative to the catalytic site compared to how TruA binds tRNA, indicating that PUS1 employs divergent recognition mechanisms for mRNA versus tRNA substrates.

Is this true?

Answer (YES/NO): YES